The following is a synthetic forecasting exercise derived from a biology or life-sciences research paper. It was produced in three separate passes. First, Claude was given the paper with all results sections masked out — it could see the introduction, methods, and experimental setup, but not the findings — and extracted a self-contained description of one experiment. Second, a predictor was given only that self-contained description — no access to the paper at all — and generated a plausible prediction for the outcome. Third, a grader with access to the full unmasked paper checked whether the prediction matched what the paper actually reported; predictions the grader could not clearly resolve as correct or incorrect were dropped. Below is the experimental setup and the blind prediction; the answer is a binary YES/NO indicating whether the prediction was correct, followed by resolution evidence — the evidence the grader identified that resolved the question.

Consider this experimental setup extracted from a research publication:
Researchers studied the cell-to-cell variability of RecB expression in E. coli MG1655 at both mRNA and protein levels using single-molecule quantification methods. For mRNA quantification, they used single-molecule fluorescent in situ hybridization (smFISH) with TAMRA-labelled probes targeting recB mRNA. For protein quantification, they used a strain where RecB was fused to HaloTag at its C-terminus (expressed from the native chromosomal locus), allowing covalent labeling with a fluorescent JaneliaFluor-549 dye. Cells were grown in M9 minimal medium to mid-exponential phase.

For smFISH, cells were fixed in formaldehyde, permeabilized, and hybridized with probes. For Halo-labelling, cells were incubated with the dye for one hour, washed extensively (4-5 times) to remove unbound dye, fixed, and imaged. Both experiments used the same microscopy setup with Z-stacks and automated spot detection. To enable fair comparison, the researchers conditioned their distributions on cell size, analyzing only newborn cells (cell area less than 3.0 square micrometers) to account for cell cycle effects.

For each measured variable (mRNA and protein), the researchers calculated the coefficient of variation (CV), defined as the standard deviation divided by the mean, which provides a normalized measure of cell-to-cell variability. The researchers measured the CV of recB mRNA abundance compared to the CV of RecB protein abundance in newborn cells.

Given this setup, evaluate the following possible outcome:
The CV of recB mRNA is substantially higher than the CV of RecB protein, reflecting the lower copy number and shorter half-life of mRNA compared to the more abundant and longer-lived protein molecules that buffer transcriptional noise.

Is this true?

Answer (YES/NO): YES